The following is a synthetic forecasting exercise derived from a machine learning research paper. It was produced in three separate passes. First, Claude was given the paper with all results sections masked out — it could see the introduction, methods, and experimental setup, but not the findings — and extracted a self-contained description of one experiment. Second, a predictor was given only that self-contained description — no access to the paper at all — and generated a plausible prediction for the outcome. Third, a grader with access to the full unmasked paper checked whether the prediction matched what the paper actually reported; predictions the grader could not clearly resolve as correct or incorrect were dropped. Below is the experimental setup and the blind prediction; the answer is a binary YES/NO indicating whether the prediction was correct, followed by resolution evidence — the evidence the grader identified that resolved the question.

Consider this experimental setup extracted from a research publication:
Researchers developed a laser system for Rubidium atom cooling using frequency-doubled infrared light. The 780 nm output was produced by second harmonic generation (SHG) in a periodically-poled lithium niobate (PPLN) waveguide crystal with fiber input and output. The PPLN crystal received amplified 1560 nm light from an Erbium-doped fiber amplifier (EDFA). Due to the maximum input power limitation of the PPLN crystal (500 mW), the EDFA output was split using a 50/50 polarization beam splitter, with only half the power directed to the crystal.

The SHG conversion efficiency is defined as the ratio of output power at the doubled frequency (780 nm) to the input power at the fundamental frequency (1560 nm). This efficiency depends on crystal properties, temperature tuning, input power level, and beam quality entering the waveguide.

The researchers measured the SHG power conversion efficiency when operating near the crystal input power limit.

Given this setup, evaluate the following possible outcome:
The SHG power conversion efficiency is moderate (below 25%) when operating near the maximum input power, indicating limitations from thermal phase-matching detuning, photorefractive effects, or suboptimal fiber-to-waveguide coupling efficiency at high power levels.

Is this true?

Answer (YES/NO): NO